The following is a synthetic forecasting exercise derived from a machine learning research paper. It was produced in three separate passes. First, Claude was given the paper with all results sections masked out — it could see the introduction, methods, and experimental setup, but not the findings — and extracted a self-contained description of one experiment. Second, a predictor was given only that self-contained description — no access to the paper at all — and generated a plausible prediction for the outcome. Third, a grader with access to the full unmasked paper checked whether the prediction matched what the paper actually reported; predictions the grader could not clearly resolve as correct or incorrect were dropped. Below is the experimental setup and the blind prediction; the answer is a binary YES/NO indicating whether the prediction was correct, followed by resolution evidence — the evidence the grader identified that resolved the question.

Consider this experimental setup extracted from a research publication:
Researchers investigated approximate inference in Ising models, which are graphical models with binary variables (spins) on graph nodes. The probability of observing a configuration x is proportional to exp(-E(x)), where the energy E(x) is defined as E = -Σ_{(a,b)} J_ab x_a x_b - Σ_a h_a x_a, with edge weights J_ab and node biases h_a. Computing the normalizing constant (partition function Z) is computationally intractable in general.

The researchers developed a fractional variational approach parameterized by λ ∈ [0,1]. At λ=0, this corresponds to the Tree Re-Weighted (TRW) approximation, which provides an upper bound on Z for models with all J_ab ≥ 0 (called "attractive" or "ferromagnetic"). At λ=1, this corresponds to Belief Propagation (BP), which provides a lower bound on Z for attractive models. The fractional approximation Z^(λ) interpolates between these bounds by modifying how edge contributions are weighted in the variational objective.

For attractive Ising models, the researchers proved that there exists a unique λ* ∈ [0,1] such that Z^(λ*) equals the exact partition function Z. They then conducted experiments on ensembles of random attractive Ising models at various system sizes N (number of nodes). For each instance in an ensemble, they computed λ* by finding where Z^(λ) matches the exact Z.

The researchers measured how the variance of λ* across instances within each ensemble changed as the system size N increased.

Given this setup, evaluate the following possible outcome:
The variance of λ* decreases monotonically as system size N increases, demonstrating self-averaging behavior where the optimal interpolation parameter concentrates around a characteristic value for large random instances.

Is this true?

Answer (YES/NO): YES